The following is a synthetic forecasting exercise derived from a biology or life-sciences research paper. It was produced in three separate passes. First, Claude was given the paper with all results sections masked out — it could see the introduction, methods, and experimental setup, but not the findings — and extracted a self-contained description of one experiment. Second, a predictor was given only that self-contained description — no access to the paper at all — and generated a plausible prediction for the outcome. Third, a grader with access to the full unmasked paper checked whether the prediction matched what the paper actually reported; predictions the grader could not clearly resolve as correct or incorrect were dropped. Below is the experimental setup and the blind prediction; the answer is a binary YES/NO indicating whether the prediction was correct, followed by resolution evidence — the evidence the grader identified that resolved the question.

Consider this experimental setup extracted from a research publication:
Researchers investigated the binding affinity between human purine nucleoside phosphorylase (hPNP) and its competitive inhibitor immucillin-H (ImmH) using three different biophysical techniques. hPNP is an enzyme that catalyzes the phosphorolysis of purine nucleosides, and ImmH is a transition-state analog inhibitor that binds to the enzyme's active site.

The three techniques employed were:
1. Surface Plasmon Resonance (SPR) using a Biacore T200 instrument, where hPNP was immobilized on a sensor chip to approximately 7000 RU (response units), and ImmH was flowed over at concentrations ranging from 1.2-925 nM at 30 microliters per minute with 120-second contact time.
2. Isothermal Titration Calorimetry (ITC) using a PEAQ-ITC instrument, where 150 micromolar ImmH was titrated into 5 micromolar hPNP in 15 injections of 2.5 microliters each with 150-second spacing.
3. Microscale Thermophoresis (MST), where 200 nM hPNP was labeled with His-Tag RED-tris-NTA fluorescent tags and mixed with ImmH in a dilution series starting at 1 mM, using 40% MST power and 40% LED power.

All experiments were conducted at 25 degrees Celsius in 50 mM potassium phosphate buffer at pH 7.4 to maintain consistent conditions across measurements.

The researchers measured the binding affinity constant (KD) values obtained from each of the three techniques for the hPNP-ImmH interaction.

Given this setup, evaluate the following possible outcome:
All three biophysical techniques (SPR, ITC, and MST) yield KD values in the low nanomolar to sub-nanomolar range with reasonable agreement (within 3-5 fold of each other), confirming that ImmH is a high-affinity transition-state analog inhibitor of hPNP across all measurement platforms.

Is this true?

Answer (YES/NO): NO